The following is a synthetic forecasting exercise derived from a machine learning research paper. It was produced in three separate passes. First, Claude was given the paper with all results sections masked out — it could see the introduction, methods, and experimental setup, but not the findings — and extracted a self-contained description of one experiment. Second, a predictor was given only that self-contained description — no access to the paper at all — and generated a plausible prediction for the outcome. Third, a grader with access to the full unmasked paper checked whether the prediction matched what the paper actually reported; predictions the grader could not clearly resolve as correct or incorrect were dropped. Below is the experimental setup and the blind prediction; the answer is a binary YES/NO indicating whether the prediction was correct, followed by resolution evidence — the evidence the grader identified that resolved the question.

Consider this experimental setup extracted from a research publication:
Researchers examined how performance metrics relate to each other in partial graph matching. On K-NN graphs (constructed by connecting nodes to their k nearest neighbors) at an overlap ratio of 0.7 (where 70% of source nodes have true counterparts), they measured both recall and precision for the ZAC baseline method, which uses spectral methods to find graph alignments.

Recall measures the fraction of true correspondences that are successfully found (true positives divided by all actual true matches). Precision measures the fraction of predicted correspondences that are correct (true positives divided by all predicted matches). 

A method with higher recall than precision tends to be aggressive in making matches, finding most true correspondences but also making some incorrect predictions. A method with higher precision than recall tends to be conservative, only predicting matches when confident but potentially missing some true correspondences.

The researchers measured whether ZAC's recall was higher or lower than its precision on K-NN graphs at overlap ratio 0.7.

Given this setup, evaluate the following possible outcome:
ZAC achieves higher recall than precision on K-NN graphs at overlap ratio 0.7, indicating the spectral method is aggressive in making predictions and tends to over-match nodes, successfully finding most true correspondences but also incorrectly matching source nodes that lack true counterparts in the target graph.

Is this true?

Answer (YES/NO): YES